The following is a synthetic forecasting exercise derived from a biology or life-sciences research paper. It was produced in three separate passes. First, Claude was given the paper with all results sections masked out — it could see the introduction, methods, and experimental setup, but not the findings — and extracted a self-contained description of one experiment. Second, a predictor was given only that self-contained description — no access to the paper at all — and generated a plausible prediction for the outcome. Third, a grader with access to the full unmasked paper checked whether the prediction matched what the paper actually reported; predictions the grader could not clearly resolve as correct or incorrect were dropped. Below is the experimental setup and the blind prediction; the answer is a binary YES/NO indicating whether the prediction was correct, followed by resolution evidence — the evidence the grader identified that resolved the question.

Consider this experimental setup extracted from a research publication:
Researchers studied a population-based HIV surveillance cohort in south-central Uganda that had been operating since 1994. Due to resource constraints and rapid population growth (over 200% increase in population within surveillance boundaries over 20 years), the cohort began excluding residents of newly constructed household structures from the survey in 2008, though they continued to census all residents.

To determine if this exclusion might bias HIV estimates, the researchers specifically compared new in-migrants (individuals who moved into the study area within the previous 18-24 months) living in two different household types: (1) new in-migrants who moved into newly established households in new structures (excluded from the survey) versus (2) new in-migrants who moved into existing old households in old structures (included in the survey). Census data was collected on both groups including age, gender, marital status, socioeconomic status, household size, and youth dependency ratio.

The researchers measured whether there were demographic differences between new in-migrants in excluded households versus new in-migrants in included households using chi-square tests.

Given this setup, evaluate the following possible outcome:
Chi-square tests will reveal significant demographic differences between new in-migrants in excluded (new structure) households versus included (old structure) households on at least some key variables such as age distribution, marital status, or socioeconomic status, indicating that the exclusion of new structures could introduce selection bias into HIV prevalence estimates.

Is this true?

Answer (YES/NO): YES